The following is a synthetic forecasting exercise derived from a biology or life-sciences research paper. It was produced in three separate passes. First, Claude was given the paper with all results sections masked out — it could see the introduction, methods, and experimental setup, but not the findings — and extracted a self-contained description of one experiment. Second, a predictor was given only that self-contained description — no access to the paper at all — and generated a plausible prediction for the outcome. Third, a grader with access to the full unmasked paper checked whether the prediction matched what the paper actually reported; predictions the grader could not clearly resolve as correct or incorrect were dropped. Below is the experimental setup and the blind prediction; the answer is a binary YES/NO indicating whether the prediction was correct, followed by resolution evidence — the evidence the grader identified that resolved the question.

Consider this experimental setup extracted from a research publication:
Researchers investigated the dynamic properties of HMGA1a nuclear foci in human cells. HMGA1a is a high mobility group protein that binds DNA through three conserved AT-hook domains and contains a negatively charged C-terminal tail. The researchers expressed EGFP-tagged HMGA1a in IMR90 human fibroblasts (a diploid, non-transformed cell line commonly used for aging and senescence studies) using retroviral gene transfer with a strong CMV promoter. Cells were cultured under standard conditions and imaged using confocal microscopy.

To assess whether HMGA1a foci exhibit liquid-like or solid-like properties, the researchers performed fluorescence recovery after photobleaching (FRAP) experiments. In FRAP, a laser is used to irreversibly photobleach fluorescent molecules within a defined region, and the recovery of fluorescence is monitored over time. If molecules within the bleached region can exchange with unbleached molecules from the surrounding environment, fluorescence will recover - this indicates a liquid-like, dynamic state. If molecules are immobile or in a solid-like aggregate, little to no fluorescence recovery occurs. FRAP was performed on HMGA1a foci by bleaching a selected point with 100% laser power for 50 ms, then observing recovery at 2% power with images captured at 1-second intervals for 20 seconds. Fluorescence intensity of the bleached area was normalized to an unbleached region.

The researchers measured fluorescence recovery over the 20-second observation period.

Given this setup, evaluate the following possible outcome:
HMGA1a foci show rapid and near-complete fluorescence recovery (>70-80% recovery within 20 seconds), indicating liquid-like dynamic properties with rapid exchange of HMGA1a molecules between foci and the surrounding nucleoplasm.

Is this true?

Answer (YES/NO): YES